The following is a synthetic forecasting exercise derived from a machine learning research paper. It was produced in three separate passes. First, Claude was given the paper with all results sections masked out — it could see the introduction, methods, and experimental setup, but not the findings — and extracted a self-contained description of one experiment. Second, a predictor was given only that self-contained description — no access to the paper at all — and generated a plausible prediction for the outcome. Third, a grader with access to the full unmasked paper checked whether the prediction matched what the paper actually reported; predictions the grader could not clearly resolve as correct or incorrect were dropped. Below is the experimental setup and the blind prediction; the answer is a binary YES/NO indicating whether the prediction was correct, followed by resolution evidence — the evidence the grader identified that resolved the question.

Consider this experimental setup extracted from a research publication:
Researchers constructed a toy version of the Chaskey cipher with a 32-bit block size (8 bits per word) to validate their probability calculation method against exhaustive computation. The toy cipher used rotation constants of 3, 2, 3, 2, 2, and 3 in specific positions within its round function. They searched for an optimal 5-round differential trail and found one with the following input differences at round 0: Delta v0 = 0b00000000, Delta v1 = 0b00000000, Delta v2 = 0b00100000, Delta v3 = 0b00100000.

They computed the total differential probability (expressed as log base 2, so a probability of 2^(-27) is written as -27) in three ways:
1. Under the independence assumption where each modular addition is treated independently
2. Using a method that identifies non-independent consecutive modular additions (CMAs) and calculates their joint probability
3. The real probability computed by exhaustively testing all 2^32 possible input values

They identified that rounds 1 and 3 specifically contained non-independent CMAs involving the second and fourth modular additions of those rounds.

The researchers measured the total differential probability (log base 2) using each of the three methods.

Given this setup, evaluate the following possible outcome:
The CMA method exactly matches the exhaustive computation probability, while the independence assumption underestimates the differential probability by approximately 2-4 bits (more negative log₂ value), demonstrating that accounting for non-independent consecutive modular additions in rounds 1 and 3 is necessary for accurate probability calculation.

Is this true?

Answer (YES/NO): NO